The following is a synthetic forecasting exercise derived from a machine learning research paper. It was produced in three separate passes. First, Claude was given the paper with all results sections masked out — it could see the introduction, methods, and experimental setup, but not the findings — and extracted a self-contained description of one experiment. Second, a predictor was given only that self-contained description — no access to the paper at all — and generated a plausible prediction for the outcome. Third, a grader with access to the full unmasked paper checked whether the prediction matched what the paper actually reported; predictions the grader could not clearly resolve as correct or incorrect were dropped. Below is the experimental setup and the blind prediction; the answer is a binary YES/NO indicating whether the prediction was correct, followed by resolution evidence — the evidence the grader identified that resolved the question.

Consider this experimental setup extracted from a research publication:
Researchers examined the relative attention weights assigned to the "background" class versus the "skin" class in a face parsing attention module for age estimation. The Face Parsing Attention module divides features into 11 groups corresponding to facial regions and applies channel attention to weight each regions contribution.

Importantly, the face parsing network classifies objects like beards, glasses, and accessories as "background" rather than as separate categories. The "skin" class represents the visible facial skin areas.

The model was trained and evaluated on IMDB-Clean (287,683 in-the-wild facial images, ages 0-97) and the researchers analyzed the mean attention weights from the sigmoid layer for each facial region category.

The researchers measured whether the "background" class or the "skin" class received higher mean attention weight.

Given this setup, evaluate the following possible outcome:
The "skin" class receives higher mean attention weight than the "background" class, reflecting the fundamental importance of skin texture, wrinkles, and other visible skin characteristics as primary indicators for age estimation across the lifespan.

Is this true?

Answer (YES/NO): NO